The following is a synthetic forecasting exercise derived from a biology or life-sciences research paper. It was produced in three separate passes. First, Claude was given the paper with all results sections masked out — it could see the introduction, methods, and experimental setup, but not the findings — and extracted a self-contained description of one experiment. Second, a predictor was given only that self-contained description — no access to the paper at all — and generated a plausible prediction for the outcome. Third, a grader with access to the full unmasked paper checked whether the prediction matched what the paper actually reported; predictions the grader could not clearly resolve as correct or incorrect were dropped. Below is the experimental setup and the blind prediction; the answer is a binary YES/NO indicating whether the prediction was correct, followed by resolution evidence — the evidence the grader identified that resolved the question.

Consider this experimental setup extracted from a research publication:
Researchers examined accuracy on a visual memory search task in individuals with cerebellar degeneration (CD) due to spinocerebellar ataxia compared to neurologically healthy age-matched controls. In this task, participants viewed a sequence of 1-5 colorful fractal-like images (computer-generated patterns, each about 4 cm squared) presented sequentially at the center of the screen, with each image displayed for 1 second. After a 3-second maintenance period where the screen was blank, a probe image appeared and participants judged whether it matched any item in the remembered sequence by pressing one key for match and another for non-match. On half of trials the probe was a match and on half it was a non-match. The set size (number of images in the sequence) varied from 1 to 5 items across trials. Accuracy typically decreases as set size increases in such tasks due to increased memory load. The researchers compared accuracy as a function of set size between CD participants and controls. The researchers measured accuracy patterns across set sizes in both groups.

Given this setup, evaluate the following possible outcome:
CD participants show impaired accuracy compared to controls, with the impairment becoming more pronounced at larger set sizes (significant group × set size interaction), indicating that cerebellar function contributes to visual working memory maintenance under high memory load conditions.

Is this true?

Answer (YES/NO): NO